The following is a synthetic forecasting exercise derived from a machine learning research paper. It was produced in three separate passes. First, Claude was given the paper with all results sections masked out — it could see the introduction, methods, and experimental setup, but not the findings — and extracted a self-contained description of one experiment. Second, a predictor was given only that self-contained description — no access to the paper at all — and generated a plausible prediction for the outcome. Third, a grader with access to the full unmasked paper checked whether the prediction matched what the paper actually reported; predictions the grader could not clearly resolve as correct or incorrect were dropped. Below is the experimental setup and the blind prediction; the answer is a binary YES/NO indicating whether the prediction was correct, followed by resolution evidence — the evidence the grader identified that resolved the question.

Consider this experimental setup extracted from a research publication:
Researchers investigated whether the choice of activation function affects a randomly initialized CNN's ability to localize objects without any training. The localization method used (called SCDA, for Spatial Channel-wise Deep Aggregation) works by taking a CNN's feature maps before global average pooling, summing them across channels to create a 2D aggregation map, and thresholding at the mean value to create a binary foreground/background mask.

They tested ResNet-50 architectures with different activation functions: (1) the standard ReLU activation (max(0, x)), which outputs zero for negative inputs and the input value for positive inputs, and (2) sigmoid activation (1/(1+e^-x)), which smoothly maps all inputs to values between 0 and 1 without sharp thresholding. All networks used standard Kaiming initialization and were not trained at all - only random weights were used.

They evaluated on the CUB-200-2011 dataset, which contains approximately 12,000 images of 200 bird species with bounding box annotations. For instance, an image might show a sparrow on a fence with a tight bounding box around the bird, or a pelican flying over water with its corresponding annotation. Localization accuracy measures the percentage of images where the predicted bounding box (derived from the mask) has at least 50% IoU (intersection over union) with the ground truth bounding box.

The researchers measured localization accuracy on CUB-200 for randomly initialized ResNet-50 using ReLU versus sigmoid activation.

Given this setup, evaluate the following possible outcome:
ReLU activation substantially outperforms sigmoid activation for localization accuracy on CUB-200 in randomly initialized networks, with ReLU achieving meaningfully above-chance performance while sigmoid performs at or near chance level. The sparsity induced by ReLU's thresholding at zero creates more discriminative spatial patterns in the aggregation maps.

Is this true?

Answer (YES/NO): YES